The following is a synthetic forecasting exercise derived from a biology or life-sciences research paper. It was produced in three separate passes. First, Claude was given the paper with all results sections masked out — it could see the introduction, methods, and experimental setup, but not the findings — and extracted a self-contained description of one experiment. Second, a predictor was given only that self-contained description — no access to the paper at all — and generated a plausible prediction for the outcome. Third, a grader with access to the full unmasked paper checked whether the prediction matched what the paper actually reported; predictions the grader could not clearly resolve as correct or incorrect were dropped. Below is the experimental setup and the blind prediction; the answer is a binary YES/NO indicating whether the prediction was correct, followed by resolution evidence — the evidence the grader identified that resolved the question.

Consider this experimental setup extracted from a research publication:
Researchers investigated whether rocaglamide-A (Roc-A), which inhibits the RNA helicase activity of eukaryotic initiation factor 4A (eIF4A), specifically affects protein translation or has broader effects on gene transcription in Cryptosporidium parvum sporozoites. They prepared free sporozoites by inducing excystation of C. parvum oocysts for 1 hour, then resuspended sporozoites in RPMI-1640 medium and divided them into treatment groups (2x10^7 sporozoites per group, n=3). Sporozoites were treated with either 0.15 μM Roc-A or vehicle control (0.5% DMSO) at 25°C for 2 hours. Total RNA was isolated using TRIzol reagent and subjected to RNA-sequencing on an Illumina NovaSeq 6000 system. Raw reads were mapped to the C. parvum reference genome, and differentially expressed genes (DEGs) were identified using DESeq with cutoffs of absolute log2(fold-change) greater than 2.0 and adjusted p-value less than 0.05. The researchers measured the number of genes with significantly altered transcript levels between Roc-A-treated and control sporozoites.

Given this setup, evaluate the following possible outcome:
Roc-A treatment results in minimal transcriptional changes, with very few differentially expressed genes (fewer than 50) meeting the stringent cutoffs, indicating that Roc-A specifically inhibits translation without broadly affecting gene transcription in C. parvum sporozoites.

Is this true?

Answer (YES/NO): YES